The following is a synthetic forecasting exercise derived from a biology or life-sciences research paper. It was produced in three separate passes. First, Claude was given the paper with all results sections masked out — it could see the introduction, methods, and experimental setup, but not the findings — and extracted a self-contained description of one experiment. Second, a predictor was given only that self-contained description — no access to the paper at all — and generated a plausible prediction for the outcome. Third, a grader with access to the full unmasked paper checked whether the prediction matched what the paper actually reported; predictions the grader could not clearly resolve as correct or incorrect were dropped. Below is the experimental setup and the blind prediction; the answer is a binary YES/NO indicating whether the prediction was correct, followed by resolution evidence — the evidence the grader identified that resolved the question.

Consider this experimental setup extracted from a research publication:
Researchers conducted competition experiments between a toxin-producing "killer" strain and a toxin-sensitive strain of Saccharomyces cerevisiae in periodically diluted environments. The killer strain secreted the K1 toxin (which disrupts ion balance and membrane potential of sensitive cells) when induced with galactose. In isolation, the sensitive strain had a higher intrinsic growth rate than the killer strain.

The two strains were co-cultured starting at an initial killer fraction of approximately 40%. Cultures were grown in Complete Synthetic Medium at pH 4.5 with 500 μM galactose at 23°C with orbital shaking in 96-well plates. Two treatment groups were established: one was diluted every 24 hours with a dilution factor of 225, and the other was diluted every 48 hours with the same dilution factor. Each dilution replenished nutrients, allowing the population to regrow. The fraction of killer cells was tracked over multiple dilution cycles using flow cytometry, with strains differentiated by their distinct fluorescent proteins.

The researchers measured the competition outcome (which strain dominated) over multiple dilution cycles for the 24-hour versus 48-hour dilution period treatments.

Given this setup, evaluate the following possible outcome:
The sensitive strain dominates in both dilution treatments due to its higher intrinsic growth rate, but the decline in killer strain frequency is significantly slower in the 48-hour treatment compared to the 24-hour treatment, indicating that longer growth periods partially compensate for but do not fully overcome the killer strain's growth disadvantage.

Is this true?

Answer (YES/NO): NO